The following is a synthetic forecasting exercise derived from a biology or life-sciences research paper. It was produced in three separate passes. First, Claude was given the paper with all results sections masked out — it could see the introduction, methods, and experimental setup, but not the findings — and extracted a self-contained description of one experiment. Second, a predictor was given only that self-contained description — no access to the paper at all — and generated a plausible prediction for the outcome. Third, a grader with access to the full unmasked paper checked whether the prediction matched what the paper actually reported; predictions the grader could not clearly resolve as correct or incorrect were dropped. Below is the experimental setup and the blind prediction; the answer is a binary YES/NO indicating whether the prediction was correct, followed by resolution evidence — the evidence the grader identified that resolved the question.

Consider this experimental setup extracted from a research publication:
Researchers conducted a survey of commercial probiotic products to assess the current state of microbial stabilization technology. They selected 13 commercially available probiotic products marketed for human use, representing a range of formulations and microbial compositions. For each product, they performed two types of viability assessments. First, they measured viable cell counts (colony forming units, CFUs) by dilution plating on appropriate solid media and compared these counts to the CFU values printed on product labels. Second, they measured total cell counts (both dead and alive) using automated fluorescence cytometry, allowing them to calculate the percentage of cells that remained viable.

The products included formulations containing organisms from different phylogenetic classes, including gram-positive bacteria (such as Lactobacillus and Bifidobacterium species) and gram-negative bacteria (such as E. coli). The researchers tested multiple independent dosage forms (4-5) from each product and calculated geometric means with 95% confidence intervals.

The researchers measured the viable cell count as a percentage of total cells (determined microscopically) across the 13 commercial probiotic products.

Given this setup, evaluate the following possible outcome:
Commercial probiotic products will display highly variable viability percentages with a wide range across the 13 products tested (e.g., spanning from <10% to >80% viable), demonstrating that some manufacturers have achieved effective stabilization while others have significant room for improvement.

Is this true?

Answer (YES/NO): NO